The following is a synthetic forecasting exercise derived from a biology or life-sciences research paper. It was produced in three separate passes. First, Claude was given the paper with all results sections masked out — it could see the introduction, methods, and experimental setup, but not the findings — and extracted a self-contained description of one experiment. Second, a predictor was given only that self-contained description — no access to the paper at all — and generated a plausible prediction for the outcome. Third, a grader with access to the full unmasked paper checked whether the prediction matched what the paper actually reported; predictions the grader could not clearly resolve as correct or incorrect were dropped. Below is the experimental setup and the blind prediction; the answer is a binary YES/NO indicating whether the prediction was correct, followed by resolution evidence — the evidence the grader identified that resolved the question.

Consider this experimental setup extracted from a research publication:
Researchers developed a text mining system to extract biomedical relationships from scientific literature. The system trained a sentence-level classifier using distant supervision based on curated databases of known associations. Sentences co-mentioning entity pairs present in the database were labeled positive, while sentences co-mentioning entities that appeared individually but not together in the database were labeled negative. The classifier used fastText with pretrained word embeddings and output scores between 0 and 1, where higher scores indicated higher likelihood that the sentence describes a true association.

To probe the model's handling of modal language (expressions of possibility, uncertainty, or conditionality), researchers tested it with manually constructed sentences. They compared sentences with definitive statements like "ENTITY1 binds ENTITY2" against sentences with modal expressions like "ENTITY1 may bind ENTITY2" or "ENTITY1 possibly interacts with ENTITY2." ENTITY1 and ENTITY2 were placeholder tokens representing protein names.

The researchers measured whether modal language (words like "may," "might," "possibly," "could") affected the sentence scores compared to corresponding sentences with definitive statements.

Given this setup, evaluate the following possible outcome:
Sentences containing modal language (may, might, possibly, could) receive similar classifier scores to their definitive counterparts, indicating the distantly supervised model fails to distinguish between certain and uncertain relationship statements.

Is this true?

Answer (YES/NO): NO